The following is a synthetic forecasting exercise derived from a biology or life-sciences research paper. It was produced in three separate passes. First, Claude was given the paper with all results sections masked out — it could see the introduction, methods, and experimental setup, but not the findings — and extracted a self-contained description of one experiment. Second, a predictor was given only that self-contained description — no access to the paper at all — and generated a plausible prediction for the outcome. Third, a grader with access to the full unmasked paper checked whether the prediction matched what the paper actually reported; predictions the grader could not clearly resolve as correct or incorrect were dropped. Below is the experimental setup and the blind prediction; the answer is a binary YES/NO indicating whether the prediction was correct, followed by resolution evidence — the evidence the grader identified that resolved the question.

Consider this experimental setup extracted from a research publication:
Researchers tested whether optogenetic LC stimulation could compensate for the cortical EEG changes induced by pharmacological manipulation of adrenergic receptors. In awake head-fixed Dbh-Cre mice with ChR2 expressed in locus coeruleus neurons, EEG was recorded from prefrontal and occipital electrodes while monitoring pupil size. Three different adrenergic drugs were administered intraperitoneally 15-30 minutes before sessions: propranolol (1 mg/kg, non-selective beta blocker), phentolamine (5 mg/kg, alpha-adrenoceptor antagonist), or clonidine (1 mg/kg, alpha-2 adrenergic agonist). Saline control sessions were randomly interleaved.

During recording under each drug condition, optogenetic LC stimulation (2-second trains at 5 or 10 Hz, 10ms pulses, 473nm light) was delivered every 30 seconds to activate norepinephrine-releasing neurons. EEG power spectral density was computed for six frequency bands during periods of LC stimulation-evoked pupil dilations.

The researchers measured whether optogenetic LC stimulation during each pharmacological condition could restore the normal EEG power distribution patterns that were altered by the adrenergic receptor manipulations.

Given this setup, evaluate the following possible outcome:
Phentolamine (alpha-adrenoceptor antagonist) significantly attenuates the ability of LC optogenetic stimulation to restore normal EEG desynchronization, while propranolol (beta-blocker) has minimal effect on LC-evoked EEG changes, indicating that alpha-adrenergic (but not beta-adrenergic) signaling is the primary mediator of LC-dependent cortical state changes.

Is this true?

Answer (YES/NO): NO